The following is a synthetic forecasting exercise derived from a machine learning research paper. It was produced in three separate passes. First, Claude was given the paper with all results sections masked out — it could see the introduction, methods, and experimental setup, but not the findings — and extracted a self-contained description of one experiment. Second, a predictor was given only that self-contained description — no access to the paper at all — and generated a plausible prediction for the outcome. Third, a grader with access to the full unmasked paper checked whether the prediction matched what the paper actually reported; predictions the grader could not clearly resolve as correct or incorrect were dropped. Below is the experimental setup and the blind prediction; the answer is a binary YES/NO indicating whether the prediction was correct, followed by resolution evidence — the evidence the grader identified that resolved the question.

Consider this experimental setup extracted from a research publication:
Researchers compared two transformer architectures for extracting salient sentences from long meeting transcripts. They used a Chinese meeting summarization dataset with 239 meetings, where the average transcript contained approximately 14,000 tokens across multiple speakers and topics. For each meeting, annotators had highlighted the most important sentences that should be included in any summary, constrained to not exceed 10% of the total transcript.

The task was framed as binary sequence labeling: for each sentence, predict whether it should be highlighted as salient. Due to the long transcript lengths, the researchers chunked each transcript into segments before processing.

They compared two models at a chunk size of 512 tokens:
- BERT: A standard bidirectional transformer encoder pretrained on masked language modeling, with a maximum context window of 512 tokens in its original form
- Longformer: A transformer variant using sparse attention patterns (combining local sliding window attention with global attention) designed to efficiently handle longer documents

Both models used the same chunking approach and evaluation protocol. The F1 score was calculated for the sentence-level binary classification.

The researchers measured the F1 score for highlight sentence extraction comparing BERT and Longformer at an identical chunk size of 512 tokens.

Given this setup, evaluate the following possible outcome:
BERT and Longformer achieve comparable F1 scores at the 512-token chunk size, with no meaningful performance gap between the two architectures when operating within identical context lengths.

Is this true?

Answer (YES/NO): YES